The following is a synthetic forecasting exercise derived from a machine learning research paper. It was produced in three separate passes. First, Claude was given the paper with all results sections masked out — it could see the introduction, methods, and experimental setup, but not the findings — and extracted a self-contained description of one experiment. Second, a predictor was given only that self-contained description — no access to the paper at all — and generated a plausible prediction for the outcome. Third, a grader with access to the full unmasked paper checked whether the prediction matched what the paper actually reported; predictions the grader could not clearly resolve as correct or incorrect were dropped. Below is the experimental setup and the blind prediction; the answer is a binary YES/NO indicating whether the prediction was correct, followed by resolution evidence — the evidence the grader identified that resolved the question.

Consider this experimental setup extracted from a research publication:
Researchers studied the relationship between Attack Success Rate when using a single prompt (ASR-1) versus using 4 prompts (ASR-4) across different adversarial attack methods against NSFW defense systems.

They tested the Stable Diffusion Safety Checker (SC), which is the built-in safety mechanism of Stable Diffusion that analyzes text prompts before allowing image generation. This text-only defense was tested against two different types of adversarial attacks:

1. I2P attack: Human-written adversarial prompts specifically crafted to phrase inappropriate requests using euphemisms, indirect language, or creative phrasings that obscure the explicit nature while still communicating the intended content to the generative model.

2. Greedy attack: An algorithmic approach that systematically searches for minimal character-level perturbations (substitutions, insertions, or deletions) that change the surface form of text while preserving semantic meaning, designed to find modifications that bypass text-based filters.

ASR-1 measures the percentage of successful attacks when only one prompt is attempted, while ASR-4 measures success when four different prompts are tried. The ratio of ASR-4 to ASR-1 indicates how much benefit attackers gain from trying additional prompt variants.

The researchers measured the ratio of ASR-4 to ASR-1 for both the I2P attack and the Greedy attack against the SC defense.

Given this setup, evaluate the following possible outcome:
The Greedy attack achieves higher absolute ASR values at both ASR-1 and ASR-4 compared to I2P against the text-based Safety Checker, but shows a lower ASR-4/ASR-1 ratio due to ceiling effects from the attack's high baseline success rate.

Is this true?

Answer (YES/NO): NO